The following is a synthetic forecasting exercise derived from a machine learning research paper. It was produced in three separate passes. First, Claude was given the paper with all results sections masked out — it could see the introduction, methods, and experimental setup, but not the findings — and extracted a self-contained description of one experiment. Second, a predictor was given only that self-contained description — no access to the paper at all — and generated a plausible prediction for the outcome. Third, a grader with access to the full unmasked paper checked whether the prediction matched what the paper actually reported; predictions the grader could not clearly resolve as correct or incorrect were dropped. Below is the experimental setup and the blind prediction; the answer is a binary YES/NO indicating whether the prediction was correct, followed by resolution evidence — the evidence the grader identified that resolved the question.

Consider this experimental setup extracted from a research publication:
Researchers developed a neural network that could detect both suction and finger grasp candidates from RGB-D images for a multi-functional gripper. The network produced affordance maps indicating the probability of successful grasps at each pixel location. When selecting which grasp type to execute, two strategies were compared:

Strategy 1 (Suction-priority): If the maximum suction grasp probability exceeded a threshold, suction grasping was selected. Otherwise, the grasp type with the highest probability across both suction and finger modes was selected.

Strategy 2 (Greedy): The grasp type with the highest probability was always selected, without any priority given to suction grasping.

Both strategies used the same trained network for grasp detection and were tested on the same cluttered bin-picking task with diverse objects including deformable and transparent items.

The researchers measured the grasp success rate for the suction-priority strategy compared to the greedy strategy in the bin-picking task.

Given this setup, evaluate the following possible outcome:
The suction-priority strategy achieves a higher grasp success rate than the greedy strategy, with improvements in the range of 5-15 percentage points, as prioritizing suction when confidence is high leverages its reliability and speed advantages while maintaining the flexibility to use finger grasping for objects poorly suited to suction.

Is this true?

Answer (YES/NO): NO